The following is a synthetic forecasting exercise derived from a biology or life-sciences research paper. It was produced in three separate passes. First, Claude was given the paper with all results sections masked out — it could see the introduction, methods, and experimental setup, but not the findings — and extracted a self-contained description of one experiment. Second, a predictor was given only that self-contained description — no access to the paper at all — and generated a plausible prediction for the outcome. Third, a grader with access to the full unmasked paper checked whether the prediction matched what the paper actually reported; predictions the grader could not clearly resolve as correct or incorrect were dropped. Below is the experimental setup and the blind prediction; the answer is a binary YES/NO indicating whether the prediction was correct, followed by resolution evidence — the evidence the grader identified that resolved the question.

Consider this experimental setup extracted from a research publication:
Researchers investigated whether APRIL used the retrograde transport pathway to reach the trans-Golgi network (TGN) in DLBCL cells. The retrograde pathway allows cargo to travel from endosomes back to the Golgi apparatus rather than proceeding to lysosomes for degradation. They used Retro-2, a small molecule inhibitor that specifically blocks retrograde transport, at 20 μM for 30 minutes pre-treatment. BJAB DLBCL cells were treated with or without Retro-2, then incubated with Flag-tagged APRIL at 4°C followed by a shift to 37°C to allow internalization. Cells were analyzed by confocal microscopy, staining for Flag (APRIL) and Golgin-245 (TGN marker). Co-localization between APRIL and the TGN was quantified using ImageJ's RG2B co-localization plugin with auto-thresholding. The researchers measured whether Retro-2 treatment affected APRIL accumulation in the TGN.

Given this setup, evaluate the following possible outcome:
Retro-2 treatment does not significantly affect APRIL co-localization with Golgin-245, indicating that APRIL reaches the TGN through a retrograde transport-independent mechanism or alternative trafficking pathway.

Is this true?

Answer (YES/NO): NO